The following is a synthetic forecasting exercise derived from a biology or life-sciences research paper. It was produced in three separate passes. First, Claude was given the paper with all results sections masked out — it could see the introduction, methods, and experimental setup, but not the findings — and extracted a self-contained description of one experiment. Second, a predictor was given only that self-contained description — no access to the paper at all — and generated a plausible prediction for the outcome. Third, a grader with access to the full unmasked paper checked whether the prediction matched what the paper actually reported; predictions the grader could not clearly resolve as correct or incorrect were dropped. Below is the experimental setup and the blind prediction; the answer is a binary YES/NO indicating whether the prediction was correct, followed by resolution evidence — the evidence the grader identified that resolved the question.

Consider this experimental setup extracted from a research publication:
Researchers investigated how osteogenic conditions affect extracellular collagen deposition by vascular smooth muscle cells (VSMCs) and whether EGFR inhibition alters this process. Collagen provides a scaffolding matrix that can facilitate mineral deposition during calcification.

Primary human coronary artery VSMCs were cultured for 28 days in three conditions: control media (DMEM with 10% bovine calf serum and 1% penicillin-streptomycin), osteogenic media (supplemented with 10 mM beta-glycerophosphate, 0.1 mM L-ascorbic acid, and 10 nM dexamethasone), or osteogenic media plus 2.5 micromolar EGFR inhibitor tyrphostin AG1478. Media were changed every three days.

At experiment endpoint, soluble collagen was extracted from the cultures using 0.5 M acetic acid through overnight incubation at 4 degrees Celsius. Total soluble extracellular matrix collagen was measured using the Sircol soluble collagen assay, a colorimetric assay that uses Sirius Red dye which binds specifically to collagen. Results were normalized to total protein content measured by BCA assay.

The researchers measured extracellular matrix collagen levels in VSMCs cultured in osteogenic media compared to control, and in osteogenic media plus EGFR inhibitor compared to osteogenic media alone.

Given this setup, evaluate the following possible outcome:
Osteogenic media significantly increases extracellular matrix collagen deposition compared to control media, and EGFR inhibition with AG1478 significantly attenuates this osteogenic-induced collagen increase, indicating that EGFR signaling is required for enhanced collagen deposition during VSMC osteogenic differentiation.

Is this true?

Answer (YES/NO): NO